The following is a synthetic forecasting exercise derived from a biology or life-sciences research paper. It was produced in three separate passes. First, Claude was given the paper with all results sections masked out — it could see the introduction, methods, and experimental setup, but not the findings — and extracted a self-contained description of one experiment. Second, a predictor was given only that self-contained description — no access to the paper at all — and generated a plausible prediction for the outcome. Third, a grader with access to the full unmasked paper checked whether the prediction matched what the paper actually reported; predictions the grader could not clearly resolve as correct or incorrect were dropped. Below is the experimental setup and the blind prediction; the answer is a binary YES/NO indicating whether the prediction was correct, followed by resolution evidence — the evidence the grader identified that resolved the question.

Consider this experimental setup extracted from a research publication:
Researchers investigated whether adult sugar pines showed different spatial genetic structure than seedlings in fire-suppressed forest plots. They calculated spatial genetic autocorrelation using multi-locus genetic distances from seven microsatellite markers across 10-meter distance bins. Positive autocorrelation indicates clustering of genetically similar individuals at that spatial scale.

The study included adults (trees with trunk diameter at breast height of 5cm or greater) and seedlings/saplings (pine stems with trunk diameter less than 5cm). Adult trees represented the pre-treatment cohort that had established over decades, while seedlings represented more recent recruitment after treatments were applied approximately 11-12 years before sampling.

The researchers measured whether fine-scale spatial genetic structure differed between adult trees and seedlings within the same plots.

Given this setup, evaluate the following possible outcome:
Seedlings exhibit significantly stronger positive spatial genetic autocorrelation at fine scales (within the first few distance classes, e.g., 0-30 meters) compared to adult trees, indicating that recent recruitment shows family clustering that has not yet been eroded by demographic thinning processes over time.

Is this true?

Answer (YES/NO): NO